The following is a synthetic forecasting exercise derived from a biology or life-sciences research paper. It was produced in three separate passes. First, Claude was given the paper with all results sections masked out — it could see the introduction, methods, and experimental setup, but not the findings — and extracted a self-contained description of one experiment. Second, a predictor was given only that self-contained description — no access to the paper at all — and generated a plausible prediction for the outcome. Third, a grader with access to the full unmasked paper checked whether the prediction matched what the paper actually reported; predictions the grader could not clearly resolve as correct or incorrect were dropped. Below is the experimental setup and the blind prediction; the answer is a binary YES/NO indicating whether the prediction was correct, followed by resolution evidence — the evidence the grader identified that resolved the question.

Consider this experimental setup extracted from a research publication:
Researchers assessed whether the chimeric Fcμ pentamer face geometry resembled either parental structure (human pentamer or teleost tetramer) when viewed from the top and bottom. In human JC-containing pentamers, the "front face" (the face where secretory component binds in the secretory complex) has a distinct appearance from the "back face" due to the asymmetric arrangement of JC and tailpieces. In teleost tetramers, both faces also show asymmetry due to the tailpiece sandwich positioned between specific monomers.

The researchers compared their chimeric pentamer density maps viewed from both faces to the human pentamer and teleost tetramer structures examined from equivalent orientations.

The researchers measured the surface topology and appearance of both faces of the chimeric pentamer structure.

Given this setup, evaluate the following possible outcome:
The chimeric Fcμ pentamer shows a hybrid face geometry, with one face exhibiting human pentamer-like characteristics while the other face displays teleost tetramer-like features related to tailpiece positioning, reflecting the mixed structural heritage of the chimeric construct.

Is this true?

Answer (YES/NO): NO